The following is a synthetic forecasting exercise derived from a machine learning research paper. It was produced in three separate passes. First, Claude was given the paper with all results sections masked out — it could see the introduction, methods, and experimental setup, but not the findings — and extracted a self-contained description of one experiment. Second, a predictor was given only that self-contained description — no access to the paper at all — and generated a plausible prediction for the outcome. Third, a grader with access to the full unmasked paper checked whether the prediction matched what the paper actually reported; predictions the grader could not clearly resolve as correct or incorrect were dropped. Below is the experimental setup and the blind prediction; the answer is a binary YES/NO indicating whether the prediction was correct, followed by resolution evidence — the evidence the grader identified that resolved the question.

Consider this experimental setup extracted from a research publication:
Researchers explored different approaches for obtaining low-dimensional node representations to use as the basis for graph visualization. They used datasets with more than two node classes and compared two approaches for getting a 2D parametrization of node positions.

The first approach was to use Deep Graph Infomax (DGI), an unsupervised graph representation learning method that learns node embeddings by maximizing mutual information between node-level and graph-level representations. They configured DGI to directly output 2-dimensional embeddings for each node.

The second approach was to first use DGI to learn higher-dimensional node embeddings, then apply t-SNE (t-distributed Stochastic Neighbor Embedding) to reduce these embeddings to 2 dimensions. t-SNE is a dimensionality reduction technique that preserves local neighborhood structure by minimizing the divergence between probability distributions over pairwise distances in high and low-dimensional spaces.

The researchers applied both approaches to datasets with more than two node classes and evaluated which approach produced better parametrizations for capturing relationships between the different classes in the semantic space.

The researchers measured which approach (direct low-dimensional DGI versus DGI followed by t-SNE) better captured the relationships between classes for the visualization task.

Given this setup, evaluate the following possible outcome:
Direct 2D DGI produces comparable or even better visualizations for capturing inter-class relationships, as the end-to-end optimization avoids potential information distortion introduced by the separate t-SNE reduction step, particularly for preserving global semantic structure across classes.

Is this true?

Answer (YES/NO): NO